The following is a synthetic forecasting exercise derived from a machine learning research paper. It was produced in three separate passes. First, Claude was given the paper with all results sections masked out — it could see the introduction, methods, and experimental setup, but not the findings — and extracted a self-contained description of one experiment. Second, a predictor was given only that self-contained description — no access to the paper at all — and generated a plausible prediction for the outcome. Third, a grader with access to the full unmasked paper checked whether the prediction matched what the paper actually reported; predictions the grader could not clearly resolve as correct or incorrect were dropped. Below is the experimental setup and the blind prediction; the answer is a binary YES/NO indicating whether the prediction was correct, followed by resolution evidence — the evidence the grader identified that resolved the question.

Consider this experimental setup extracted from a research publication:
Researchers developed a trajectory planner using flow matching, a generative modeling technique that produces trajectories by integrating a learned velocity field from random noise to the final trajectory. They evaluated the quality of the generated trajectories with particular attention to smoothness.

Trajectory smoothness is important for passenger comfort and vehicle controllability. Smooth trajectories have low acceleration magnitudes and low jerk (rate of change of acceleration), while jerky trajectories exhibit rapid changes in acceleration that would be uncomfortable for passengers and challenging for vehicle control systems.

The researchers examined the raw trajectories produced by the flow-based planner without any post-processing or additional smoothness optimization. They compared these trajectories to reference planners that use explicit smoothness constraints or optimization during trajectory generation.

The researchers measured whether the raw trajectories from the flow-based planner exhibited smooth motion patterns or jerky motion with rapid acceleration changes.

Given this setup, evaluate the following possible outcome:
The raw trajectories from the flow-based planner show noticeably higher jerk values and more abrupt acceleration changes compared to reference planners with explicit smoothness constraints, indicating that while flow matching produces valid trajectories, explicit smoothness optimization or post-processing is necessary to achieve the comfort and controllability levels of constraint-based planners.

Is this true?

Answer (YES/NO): YES